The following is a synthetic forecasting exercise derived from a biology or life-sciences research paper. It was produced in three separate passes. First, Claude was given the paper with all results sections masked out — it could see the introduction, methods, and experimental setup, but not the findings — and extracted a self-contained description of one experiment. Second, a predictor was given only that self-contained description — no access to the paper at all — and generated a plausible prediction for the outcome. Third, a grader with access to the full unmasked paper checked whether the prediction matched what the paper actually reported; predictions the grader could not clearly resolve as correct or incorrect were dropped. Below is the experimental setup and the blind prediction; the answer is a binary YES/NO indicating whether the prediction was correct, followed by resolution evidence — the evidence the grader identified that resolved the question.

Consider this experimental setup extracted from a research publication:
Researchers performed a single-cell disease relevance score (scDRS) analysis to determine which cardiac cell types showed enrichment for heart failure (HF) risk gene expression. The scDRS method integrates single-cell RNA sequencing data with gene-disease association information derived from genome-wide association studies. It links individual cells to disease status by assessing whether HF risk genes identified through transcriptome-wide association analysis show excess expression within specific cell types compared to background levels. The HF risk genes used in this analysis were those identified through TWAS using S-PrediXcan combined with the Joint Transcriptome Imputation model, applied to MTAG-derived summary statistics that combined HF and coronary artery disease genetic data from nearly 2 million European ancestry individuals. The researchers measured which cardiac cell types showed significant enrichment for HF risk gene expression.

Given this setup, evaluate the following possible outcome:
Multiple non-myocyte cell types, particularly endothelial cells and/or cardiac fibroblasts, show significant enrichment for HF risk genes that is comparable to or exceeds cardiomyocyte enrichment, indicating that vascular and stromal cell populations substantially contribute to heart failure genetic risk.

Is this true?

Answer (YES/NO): YES